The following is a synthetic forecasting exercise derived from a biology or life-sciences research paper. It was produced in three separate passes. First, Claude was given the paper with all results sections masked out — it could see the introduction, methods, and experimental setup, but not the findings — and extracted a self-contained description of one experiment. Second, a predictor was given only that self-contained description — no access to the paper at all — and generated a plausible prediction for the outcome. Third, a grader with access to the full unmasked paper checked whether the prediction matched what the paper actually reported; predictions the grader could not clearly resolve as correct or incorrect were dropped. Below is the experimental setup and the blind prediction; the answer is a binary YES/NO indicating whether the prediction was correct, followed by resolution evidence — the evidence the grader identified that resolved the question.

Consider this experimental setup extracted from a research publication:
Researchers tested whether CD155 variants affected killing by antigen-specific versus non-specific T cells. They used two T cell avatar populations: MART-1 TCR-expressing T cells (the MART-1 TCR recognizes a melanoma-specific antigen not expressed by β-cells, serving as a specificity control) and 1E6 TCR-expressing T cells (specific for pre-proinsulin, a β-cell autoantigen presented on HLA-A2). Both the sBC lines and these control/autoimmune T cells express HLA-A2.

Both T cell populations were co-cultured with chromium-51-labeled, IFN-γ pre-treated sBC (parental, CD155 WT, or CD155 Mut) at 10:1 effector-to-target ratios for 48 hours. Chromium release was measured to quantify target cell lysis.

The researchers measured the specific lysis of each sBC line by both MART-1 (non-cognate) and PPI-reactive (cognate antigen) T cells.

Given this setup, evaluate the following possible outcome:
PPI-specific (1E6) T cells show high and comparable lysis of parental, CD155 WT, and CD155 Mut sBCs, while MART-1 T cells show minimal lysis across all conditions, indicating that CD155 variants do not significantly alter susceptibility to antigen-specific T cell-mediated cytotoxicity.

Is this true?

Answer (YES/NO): NO